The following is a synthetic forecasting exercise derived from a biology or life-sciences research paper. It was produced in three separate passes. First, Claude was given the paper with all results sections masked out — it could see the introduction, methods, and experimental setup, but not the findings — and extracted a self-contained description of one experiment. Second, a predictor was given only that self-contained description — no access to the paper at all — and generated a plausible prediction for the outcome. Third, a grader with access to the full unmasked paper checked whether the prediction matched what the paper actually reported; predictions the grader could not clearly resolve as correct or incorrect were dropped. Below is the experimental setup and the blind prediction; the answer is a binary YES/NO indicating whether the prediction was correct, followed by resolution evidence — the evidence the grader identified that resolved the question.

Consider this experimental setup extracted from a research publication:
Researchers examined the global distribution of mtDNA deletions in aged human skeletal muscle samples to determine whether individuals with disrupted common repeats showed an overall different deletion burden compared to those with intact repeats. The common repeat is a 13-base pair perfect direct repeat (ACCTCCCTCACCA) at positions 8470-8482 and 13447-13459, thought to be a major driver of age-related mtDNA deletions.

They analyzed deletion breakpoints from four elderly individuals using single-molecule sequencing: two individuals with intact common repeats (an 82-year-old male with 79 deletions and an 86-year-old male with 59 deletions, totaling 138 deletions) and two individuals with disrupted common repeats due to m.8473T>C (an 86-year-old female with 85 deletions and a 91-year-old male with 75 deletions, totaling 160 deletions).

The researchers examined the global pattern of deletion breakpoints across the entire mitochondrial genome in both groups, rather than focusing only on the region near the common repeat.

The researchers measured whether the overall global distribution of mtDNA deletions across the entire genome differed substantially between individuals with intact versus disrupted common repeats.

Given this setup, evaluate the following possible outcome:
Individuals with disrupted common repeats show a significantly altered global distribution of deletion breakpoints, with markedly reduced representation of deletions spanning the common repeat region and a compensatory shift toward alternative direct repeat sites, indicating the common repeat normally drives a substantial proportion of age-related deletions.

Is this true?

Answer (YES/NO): NO